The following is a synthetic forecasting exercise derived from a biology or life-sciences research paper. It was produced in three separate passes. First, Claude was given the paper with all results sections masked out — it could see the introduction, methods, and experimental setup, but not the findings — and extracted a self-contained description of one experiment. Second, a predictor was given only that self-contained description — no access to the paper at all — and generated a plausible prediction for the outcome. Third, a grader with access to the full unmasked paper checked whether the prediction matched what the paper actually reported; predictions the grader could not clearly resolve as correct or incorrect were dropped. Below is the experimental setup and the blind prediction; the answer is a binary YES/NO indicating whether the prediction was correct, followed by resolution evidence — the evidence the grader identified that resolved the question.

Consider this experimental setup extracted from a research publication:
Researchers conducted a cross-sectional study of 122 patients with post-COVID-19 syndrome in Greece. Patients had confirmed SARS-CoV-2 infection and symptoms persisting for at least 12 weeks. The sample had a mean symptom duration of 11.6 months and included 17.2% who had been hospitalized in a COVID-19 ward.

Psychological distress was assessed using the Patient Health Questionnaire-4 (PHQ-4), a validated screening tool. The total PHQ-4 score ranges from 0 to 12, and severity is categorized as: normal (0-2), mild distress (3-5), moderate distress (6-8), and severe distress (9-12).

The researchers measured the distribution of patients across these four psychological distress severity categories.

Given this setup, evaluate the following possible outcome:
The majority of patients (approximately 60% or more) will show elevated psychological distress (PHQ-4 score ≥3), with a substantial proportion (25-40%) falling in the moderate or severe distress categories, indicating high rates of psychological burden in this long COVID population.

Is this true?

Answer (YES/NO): NO